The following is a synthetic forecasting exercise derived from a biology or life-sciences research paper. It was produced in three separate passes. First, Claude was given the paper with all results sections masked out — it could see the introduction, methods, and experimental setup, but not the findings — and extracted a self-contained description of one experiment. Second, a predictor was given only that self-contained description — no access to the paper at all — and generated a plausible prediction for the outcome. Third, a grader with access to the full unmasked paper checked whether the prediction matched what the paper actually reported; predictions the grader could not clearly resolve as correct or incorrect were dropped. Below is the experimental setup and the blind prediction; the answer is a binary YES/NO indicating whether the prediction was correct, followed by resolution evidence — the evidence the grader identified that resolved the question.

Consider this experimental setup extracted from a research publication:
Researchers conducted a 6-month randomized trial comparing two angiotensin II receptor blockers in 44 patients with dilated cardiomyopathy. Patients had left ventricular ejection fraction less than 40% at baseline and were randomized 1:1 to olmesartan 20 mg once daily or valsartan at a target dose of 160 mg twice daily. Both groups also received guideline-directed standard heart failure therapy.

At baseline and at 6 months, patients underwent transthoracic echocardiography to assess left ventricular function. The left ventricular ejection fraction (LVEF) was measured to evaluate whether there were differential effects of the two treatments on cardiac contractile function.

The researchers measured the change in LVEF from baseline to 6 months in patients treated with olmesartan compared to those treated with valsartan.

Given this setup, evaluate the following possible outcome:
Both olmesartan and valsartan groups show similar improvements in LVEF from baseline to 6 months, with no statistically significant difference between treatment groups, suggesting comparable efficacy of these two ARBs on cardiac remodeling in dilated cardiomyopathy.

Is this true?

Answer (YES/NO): YES